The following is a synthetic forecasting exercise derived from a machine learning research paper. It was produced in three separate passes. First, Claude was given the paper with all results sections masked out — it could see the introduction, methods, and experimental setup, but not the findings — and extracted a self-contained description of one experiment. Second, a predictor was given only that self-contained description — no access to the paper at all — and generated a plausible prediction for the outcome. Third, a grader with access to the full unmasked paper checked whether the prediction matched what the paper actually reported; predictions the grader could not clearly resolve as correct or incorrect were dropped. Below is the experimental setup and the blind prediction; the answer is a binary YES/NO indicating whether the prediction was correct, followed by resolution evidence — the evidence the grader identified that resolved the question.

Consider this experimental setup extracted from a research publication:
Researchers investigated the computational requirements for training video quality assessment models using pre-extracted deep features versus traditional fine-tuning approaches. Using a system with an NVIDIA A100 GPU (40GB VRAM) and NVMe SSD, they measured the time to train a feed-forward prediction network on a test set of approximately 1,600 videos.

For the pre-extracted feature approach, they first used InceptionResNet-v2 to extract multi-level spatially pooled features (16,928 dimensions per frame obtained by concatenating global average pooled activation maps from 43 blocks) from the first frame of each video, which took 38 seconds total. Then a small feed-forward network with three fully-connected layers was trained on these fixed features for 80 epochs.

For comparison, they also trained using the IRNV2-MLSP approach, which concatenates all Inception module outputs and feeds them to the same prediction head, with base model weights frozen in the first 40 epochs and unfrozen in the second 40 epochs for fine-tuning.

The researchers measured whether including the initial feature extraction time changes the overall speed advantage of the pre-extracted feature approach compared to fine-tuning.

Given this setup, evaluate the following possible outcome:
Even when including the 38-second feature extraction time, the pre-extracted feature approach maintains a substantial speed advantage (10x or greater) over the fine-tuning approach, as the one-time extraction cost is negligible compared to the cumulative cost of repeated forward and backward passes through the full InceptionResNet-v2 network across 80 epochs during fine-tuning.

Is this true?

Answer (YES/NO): YES